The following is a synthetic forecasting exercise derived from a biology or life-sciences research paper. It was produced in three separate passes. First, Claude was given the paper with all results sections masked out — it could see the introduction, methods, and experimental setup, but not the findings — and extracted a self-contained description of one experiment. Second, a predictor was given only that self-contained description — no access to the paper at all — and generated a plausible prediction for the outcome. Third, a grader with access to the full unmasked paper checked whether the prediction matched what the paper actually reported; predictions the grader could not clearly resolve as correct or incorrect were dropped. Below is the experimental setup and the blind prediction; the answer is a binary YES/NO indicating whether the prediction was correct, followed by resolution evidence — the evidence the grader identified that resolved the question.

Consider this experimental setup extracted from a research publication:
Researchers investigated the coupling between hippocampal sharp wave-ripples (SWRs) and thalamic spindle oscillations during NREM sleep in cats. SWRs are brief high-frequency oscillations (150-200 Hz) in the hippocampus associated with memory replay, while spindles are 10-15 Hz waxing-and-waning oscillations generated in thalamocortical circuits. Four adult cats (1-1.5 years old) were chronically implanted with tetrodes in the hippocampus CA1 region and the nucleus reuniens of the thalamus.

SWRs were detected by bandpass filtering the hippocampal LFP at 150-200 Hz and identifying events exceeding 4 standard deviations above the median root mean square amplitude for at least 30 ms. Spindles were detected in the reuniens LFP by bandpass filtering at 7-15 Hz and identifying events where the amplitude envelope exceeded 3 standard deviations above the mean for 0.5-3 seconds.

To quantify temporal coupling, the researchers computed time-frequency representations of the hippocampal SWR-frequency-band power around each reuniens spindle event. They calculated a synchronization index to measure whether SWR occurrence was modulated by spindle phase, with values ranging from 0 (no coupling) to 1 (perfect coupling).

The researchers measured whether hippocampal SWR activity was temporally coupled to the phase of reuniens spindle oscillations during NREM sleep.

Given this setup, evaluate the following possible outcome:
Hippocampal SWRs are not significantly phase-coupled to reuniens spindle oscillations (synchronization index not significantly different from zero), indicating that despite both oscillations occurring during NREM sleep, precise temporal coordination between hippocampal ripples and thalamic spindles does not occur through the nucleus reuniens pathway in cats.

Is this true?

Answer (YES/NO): YES